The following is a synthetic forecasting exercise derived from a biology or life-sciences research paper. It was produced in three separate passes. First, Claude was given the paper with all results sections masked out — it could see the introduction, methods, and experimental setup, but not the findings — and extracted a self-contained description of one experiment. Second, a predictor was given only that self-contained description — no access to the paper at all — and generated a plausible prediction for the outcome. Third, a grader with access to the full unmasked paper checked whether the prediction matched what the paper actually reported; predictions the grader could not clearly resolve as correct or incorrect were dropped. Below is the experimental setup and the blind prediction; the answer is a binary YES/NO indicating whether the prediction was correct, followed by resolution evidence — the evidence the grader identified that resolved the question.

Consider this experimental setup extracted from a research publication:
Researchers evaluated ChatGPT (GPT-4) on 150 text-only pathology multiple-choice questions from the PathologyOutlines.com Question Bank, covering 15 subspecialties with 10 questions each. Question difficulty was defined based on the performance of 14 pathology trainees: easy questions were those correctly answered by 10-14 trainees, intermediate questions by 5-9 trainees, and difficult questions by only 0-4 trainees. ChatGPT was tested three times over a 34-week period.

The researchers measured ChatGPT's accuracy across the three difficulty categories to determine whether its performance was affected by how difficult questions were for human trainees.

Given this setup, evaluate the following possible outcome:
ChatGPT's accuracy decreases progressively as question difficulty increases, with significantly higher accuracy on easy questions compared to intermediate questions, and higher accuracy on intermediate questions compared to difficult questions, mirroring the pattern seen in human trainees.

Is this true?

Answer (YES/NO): NO